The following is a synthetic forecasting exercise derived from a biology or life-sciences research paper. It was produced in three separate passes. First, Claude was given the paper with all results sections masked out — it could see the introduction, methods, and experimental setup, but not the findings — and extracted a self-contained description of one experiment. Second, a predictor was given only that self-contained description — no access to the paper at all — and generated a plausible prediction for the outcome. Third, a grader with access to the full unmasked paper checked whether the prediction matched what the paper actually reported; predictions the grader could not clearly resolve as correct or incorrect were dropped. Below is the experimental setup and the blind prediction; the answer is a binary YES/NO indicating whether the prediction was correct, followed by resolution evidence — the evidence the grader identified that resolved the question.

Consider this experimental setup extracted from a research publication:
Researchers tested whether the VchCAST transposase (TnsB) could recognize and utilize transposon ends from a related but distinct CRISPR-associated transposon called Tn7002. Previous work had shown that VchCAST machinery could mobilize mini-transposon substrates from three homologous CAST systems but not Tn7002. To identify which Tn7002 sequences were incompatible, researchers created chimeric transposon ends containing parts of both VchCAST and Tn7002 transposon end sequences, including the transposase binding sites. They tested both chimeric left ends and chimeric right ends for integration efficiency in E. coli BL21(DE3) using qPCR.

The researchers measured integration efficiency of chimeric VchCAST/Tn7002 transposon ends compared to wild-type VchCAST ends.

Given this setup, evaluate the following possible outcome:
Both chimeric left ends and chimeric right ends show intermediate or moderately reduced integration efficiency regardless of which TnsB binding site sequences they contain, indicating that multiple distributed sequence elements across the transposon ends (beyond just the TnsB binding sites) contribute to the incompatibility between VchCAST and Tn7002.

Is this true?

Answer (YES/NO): NO